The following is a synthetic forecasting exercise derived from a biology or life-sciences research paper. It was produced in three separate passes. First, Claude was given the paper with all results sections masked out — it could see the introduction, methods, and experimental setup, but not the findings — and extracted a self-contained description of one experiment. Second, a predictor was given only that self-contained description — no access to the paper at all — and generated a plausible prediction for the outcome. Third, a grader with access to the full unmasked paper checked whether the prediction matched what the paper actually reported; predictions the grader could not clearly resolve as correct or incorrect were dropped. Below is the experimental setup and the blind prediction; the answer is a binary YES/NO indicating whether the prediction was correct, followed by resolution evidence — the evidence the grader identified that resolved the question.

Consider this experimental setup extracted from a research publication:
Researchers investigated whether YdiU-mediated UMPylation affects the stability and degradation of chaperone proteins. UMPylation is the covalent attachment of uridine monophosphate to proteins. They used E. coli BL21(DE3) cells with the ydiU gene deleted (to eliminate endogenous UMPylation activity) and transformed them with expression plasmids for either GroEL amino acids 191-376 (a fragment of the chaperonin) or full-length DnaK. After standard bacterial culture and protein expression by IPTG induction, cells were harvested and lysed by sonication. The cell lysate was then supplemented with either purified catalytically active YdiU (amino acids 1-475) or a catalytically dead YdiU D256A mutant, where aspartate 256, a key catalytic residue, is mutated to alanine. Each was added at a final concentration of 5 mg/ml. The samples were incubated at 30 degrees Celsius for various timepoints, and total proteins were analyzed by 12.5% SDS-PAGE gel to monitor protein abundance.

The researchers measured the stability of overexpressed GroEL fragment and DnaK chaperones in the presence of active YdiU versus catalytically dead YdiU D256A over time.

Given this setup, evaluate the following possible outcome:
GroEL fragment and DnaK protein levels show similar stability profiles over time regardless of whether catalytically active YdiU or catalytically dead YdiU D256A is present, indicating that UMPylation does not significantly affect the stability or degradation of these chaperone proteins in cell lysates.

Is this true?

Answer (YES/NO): NO